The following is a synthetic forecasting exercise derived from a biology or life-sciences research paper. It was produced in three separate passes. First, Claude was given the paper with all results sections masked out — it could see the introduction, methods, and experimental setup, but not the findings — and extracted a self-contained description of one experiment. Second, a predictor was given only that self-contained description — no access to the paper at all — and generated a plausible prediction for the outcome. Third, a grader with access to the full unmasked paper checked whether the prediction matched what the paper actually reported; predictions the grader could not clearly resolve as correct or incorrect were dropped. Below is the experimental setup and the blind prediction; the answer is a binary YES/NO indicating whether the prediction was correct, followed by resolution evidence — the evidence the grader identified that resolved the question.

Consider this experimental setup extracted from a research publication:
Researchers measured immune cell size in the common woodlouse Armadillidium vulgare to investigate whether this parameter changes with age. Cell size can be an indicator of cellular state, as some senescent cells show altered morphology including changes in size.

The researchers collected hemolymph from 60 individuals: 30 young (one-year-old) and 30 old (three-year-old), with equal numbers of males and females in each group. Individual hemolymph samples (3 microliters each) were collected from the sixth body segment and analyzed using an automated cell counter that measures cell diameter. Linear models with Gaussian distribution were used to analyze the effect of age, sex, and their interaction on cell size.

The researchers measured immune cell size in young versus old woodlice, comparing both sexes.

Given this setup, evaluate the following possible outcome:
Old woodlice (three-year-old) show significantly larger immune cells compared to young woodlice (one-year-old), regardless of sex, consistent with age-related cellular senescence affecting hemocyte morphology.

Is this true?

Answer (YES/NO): YES